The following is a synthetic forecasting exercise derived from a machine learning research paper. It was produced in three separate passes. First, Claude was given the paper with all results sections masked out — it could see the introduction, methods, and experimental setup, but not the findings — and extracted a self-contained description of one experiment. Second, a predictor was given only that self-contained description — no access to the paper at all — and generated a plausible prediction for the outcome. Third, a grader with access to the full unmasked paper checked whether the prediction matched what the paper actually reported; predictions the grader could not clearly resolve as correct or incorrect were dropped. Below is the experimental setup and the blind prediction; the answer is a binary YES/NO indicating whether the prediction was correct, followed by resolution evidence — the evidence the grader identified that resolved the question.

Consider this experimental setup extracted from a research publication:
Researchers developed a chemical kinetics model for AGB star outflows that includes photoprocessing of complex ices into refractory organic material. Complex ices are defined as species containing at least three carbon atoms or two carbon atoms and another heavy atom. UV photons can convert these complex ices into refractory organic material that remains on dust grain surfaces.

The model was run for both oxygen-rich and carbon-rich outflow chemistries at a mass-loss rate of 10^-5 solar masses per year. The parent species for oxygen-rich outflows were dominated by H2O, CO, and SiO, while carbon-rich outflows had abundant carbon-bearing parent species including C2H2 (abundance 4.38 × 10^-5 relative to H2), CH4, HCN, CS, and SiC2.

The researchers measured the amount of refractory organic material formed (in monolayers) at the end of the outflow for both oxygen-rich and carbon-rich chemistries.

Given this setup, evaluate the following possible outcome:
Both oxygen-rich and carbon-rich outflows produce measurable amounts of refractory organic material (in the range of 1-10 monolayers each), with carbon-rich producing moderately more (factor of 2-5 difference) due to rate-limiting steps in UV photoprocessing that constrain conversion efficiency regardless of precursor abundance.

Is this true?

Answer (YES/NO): NO